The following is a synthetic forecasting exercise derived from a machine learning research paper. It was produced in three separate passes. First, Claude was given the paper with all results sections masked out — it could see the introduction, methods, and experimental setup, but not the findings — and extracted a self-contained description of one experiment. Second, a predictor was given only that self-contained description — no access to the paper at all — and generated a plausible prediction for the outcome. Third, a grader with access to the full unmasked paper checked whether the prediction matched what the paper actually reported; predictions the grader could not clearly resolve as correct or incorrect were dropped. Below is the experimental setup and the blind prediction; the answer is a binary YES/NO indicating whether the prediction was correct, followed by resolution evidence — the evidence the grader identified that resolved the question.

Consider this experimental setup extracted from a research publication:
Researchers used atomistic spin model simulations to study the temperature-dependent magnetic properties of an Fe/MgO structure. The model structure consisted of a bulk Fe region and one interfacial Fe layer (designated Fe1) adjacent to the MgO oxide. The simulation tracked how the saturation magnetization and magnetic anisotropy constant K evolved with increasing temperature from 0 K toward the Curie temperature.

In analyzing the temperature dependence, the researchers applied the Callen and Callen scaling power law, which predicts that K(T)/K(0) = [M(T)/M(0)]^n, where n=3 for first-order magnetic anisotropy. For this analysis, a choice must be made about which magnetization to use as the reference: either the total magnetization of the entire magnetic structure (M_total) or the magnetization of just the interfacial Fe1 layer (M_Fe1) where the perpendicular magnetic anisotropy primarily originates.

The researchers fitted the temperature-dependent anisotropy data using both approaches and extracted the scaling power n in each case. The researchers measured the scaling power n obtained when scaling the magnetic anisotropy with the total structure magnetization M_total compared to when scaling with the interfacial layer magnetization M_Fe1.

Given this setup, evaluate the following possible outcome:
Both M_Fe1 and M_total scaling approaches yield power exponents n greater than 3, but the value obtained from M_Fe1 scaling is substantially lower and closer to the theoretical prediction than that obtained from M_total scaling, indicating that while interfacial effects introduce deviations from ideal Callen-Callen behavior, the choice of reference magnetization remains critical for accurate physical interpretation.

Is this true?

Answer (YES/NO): NO